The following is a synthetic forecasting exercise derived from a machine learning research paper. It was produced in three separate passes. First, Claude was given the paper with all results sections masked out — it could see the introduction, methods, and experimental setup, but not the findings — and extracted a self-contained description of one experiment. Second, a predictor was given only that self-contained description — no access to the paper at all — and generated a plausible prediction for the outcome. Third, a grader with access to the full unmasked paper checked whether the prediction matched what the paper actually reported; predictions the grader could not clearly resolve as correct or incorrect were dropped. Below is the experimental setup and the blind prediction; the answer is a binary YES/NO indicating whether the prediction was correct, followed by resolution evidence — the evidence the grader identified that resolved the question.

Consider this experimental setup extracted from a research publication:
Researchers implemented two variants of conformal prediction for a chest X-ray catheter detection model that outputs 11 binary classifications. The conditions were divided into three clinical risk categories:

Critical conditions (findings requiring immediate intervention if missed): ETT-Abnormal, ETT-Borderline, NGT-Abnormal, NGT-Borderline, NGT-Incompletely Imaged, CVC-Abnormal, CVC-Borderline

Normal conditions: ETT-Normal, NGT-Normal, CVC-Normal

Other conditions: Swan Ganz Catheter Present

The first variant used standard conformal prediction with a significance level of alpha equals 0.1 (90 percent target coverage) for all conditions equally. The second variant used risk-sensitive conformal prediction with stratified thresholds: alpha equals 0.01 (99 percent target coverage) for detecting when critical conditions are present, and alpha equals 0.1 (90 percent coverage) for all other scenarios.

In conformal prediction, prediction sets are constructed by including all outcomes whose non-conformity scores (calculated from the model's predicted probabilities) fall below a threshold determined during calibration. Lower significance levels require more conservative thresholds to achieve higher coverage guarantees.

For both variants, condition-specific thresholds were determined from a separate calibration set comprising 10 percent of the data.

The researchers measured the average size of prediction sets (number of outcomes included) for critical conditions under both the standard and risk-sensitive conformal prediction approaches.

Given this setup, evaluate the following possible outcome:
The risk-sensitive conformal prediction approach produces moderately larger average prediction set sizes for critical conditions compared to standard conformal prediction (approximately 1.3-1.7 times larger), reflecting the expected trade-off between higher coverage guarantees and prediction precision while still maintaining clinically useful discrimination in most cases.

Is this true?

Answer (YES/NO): NO